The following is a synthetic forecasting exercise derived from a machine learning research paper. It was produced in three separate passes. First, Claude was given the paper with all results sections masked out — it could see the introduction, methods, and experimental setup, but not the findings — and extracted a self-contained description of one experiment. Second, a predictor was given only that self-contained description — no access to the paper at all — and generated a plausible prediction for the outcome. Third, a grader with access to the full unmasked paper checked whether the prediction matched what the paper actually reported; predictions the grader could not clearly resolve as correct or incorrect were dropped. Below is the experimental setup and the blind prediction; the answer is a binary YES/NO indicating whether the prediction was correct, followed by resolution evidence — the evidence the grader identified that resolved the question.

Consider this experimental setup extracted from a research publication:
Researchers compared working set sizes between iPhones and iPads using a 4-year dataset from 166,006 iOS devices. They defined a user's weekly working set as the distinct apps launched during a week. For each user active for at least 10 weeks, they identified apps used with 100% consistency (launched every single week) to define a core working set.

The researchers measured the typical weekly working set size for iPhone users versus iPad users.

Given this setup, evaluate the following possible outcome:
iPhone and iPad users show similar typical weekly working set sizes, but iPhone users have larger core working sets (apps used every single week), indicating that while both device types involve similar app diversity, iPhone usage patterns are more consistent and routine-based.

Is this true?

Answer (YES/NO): NO